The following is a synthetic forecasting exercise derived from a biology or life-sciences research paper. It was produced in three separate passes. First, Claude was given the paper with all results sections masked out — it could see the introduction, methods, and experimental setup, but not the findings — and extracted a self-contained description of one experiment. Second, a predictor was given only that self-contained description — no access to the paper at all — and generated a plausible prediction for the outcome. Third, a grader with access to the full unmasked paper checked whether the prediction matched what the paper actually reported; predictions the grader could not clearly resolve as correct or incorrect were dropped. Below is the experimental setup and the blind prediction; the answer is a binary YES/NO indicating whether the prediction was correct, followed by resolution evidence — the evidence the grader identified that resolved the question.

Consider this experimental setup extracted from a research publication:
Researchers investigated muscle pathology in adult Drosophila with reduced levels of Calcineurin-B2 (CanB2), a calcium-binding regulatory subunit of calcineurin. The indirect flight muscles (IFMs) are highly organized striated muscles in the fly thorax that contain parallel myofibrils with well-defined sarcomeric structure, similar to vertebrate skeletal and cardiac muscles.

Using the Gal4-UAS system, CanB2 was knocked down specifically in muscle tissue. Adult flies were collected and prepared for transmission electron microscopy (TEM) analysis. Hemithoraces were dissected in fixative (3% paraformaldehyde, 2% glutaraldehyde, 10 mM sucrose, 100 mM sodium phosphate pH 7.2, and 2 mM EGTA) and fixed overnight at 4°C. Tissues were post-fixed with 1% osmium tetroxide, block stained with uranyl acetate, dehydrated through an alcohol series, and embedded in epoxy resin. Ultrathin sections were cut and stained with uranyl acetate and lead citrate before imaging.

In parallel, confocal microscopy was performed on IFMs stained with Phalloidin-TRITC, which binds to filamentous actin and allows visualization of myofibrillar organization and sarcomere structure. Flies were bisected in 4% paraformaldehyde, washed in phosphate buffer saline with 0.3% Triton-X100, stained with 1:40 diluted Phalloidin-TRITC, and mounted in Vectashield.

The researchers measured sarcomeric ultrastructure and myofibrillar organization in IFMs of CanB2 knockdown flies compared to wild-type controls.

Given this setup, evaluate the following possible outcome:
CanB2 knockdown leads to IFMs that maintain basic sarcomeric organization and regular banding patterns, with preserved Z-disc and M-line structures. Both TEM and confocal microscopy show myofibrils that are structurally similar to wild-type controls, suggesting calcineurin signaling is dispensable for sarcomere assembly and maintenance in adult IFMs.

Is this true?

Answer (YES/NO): NO